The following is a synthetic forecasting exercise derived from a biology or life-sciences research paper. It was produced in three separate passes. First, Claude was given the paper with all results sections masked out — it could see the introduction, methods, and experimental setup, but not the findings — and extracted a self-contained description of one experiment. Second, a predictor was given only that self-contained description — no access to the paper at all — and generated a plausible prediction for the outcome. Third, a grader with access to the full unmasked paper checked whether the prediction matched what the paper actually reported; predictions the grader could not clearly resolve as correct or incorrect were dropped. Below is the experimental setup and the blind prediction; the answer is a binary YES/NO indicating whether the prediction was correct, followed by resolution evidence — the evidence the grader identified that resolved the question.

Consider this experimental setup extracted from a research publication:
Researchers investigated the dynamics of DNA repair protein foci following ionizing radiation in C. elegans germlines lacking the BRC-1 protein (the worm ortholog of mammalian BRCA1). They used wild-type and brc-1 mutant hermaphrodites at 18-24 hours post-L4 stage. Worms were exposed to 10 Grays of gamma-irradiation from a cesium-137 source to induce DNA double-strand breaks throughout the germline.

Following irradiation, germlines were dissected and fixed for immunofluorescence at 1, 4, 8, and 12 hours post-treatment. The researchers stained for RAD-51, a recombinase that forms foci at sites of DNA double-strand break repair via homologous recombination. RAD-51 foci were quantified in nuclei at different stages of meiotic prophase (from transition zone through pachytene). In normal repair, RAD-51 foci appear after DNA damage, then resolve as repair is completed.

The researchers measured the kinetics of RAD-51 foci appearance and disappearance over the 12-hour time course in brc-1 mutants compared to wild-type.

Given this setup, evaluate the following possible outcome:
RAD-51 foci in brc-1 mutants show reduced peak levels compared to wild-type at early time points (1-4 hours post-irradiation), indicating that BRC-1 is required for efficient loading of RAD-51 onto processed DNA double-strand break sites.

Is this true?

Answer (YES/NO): NO